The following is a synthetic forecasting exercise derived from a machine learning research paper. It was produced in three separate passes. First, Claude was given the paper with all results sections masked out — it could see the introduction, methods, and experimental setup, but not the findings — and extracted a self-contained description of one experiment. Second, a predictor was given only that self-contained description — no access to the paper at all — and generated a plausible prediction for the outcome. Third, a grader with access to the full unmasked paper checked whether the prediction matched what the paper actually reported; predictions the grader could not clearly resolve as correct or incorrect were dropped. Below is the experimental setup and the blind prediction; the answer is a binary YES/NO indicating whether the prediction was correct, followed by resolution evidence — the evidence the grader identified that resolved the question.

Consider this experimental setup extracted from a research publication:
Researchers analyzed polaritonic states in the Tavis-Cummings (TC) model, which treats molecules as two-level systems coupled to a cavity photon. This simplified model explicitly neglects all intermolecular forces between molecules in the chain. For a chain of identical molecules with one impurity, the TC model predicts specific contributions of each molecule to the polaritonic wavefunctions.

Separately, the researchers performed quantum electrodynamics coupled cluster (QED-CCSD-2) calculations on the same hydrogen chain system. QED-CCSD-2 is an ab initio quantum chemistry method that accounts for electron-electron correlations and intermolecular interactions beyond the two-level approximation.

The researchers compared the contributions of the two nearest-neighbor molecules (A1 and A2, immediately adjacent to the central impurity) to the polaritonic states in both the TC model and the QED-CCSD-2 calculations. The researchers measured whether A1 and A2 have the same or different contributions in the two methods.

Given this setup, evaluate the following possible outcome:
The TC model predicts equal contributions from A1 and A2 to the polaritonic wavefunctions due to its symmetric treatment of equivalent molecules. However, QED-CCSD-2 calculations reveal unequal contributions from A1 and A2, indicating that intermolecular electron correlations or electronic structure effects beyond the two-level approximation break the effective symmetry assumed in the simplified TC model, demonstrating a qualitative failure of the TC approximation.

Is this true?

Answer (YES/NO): YES